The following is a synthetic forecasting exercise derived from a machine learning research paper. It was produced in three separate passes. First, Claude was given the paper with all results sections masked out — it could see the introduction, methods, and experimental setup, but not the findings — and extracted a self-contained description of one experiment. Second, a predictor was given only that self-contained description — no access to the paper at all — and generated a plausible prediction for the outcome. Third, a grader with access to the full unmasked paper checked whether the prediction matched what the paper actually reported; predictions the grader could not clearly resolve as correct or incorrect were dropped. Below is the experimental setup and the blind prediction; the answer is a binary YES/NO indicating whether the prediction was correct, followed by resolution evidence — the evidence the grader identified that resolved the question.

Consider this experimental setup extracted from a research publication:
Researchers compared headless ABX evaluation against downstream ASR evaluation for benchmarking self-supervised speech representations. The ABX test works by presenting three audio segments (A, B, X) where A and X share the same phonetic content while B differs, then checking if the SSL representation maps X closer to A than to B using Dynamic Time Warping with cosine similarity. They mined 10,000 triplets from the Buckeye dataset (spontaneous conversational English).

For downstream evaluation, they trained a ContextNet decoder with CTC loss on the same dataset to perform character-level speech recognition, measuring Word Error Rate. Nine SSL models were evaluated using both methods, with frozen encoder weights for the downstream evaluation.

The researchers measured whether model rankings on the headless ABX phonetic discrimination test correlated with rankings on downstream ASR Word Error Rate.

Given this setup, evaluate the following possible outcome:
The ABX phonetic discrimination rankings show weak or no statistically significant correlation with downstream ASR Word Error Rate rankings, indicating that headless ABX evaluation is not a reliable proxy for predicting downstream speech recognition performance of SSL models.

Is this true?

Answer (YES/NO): NO